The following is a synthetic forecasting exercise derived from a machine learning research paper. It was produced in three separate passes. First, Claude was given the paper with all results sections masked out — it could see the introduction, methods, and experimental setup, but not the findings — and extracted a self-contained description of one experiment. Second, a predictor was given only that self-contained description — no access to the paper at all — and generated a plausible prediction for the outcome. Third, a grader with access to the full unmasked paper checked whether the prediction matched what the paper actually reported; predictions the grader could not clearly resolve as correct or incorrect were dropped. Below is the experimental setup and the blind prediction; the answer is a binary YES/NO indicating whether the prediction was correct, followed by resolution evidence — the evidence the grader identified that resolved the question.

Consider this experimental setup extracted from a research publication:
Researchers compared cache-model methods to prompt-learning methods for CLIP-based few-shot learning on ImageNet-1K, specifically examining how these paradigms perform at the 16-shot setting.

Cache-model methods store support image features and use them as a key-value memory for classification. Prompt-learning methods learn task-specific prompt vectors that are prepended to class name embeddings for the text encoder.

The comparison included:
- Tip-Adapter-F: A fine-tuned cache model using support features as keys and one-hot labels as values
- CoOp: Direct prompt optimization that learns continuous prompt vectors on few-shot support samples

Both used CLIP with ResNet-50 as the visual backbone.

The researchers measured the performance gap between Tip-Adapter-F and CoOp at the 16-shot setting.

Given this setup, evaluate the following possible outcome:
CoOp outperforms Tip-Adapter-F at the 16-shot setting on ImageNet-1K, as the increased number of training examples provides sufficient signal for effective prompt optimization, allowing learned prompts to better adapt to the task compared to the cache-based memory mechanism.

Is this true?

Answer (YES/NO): NO